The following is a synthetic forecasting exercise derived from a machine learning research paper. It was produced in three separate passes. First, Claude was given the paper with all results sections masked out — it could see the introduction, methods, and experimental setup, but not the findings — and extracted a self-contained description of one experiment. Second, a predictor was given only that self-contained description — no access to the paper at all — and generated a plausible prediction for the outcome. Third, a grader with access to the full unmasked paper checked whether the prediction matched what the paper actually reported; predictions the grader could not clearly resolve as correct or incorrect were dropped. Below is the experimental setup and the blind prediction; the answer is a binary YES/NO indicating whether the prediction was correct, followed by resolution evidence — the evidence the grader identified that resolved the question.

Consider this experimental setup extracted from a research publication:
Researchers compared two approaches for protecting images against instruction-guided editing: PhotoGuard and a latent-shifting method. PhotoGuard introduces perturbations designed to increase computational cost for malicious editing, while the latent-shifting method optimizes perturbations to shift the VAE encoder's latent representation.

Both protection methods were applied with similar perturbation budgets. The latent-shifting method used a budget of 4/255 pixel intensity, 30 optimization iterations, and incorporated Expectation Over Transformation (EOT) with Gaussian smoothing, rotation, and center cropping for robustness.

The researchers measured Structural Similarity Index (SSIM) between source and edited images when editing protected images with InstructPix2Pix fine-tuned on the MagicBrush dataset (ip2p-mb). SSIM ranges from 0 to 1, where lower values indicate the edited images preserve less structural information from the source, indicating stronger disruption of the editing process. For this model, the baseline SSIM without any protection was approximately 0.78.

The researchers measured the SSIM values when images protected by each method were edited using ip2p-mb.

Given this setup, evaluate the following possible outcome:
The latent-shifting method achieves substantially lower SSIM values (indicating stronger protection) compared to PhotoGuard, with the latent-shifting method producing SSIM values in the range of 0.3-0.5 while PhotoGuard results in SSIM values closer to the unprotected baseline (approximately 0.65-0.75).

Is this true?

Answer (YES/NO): NO